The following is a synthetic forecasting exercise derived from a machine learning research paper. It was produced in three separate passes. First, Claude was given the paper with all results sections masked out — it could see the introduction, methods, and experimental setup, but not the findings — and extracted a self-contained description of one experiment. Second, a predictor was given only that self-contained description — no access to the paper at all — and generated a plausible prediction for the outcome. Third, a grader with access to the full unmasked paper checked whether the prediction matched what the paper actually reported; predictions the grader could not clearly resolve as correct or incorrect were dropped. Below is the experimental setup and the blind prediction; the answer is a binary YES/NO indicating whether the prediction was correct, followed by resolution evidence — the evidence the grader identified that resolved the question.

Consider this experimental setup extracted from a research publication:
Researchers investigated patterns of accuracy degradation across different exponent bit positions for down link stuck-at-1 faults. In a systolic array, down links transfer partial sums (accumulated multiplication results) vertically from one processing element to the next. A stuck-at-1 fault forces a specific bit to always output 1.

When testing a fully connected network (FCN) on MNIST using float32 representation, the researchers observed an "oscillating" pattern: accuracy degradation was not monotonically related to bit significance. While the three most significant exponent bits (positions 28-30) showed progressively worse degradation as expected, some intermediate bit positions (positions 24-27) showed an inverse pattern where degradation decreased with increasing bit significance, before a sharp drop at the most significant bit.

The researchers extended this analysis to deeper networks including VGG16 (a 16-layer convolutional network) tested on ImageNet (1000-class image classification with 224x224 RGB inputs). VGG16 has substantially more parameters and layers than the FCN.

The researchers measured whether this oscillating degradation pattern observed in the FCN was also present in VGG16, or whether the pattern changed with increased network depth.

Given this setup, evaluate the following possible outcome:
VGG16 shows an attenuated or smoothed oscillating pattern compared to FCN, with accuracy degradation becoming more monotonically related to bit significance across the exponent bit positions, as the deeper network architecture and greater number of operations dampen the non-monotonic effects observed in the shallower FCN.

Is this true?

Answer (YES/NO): YES